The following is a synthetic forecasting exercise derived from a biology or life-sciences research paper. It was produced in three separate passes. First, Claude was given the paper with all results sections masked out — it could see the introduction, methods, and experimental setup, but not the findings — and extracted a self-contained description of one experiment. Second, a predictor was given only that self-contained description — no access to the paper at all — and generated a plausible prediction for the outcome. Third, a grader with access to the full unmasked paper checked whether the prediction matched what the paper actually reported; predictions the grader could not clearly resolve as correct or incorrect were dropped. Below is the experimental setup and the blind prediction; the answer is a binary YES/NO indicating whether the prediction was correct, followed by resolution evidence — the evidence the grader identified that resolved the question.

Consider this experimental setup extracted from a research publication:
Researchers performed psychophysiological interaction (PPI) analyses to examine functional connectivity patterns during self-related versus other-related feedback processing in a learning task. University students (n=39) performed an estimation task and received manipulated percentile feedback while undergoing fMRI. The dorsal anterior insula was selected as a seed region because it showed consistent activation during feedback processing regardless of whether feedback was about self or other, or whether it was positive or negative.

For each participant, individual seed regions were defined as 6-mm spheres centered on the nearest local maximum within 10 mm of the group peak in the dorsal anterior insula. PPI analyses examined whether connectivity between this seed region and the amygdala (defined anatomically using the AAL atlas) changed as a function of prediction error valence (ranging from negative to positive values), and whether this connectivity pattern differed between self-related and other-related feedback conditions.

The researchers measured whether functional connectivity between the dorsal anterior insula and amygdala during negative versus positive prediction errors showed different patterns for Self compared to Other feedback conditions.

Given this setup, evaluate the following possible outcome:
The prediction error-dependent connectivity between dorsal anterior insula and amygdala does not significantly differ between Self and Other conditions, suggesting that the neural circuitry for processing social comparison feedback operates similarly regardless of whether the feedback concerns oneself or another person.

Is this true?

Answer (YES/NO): NO